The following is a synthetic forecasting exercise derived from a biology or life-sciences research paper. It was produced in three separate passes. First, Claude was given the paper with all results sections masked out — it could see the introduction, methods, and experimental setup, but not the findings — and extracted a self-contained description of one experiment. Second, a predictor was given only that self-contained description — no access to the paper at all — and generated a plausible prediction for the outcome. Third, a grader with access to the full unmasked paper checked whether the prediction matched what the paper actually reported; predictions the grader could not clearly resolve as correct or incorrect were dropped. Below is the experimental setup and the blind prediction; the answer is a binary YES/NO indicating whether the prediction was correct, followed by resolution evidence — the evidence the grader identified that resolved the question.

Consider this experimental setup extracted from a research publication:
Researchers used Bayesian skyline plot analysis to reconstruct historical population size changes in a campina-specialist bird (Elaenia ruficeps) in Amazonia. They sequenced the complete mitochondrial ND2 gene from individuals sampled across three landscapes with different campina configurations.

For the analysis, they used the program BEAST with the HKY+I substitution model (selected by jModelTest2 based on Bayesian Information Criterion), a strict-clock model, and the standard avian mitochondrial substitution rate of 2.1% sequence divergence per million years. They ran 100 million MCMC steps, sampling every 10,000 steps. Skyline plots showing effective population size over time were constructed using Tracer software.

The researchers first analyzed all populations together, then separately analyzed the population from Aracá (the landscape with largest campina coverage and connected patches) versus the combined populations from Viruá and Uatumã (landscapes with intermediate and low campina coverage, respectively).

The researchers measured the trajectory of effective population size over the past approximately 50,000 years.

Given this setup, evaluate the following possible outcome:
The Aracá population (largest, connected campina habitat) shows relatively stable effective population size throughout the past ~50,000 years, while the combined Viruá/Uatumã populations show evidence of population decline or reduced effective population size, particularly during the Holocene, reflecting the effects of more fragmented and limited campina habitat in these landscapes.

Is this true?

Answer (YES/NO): NO